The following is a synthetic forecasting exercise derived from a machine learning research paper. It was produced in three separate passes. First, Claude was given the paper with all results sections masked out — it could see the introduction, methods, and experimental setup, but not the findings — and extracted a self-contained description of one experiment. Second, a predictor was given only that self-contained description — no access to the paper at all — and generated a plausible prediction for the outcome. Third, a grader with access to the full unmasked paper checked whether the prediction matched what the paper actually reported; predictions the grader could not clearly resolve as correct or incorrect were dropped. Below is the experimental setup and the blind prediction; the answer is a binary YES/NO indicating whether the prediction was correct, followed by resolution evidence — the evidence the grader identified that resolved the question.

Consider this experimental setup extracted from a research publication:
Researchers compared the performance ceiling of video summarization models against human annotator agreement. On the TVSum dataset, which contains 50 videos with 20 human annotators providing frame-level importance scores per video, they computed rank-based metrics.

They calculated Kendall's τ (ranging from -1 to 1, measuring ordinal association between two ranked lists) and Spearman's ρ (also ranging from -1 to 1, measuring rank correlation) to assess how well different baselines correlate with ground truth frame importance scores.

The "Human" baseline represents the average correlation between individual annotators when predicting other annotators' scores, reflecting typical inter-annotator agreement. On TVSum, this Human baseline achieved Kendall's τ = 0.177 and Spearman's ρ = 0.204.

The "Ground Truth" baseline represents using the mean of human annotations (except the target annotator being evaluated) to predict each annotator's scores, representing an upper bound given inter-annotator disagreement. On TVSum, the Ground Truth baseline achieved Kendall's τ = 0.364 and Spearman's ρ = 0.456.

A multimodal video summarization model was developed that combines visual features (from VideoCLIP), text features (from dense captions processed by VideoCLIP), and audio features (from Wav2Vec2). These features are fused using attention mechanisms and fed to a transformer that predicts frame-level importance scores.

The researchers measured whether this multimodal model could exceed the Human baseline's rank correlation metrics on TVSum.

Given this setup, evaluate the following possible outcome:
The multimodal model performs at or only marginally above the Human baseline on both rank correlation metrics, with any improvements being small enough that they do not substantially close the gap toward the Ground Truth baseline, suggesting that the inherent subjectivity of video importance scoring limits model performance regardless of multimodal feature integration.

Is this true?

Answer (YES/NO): YES